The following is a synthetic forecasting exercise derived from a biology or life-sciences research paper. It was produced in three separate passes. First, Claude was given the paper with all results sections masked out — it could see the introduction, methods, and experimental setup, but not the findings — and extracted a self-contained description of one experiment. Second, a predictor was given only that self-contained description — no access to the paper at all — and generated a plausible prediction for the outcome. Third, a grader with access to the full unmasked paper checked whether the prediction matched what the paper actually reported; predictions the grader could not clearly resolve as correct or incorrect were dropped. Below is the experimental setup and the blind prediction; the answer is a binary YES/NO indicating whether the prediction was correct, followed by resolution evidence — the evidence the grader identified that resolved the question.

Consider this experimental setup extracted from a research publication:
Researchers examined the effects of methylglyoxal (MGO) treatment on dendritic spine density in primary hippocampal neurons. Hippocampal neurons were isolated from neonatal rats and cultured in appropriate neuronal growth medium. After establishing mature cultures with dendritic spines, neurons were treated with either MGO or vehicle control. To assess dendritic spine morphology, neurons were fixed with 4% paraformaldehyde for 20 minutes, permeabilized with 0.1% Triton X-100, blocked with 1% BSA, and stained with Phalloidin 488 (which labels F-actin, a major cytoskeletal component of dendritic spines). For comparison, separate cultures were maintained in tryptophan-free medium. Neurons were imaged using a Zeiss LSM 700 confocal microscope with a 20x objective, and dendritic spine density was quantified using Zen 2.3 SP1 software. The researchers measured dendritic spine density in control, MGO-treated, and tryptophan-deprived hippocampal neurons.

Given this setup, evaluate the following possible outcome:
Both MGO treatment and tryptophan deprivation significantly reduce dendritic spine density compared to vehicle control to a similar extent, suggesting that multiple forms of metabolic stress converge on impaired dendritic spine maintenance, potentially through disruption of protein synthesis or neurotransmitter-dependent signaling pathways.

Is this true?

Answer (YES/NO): NO